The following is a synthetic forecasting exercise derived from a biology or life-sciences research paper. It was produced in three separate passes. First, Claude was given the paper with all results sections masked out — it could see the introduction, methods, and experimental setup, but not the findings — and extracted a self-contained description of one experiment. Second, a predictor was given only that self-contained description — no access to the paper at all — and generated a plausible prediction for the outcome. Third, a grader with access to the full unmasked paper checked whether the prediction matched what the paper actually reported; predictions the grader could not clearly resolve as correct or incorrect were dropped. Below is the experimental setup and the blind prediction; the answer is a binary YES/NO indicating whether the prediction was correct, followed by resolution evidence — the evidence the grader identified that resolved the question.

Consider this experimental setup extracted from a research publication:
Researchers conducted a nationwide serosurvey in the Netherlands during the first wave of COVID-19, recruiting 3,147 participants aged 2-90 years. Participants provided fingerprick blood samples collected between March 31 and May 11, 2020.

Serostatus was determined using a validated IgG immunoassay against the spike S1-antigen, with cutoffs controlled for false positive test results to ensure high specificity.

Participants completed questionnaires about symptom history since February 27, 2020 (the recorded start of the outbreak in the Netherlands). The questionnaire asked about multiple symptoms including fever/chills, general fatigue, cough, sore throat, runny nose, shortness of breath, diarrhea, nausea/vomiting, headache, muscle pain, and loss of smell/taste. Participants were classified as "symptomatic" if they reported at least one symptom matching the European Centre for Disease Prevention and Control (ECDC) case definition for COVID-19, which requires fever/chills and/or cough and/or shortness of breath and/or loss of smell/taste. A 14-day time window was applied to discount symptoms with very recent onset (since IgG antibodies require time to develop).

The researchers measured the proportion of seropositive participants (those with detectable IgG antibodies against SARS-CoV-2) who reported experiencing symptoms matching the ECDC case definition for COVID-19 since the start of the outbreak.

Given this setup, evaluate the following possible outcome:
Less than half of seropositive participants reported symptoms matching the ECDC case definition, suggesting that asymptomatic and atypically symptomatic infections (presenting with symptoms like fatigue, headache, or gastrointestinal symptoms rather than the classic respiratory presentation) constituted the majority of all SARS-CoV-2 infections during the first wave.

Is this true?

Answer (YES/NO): NO